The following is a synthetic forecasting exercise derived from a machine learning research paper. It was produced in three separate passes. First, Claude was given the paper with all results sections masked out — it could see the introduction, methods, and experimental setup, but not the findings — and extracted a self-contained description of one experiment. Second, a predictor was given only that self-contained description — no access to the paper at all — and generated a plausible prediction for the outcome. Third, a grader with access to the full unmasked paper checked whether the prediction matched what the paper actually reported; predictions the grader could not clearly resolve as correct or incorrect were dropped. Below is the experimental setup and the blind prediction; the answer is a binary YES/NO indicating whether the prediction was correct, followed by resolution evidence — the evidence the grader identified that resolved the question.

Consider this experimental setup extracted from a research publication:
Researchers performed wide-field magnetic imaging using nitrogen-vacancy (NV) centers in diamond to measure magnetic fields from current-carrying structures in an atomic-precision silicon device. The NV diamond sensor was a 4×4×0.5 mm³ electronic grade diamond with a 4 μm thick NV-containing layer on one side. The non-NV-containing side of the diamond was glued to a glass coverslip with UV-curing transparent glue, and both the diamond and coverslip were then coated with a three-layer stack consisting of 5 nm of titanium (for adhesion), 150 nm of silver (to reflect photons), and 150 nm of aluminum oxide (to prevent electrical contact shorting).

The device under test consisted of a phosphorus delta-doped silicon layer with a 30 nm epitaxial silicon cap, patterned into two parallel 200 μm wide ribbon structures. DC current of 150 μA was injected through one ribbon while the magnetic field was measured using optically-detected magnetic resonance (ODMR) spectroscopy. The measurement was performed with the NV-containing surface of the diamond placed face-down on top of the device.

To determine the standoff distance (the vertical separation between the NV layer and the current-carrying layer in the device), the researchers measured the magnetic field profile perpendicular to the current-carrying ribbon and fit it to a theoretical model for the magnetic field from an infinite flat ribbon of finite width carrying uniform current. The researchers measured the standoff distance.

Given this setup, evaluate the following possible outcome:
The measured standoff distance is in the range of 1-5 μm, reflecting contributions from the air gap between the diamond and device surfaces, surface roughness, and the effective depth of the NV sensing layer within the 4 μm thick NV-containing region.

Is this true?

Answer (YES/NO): NO